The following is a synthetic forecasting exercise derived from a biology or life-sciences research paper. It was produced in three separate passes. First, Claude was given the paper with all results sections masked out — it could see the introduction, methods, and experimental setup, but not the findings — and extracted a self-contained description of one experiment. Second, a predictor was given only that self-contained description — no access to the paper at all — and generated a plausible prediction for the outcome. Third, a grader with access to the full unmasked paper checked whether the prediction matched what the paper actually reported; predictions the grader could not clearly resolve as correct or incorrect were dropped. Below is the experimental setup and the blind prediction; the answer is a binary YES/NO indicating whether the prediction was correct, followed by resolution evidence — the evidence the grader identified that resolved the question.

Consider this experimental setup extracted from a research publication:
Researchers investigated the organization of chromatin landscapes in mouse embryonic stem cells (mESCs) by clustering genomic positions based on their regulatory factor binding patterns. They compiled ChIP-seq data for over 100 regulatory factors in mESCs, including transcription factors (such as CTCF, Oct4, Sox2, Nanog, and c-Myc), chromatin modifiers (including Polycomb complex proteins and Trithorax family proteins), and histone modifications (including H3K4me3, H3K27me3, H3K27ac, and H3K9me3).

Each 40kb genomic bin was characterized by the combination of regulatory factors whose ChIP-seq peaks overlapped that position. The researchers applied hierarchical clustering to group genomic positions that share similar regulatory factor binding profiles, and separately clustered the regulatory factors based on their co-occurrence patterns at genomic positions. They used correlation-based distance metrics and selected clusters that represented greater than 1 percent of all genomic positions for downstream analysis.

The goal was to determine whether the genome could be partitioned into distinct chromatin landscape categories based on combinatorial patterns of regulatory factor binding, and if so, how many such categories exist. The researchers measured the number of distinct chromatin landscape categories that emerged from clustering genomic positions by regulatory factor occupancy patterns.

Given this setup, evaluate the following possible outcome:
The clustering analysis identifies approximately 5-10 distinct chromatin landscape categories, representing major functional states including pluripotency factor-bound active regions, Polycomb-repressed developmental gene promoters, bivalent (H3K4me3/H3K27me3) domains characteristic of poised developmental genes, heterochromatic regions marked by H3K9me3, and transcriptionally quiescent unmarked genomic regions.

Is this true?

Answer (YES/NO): NO